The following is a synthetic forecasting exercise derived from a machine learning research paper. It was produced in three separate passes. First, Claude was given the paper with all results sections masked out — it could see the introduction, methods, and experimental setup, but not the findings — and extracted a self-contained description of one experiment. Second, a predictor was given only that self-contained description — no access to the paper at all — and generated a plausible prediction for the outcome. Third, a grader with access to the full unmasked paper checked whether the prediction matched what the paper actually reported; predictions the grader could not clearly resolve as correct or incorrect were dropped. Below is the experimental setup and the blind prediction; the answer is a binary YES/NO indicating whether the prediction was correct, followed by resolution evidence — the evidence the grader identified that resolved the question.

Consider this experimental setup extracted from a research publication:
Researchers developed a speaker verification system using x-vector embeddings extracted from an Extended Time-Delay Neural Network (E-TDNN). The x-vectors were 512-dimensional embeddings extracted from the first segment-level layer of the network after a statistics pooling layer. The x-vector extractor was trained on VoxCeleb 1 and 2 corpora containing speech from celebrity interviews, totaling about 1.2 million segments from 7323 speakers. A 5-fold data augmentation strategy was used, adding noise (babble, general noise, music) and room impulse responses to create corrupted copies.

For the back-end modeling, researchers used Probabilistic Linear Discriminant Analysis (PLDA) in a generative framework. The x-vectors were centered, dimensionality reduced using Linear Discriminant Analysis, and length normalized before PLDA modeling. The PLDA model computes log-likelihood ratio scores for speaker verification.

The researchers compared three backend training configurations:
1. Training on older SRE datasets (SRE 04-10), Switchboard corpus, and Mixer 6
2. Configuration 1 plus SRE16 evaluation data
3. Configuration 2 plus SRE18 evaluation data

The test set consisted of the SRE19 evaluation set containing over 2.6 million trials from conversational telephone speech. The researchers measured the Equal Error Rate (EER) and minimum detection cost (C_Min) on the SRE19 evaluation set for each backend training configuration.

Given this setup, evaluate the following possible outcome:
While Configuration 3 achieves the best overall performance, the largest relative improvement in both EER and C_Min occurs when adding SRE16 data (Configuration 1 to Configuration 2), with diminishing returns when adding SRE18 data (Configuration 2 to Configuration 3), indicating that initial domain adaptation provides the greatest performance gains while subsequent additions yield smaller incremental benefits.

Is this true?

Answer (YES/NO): NO